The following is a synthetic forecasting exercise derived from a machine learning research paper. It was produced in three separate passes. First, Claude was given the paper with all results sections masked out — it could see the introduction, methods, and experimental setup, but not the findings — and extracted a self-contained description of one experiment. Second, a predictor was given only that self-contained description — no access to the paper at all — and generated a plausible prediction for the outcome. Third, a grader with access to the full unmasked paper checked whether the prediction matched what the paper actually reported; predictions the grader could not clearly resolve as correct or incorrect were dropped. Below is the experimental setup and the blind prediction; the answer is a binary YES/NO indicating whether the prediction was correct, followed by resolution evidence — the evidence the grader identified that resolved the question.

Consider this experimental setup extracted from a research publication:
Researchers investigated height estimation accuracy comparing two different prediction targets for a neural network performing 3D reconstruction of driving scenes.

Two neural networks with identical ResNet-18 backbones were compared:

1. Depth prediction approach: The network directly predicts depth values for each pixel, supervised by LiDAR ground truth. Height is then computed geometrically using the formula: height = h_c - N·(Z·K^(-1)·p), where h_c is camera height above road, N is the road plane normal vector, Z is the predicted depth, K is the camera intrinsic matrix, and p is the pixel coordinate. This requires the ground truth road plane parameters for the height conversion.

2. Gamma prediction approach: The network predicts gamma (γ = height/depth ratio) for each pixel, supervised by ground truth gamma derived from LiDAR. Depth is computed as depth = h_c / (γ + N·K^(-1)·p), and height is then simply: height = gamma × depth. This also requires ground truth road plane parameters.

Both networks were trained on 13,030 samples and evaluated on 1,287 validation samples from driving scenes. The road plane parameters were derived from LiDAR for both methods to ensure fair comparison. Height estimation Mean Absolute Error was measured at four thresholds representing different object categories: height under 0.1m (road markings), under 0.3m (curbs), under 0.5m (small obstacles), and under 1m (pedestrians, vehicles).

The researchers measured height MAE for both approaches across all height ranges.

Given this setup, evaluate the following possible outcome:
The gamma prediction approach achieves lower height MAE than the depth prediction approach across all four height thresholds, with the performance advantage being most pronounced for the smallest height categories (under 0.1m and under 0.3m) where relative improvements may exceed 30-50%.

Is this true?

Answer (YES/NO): YES